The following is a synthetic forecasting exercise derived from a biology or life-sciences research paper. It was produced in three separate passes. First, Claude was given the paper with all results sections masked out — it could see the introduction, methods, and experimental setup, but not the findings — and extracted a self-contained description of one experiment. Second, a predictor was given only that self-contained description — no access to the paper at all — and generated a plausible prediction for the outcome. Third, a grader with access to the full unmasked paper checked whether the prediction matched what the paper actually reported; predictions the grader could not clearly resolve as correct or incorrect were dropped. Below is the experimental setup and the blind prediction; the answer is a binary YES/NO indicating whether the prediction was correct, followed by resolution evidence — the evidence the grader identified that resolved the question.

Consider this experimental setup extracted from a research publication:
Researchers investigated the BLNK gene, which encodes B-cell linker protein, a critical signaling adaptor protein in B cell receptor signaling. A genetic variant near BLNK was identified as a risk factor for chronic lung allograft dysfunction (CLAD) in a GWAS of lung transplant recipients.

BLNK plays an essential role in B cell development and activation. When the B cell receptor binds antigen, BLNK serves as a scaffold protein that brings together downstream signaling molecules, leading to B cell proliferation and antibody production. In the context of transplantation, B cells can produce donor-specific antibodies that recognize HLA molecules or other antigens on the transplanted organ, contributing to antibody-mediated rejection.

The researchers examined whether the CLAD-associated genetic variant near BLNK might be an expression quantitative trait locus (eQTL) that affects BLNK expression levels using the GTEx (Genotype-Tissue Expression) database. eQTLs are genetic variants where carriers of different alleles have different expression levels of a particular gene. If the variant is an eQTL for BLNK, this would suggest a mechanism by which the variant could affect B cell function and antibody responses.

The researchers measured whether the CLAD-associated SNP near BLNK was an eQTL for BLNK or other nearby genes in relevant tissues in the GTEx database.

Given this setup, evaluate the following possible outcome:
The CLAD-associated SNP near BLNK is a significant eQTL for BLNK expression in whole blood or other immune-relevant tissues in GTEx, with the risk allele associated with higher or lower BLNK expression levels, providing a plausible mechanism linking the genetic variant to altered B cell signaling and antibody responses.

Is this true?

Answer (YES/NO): YES